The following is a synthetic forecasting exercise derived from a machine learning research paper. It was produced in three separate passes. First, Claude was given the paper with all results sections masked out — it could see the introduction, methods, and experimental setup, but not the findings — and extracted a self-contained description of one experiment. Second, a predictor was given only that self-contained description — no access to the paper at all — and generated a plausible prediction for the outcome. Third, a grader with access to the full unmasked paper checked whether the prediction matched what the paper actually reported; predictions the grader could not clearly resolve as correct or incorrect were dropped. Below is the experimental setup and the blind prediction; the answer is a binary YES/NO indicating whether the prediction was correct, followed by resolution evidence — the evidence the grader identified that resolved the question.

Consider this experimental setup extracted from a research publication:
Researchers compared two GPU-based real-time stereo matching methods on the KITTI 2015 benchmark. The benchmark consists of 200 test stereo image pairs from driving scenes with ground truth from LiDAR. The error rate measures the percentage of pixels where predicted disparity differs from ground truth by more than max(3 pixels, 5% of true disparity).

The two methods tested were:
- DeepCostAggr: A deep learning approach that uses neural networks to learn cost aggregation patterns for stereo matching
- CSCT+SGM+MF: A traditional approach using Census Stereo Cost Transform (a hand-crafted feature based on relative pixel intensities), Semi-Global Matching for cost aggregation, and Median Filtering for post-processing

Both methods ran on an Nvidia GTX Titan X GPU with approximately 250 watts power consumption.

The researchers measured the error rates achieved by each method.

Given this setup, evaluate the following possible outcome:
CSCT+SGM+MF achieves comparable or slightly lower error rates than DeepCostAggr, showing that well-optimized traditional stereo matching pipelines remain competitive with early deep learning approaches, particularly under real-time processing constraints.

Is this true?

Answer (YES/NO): NO